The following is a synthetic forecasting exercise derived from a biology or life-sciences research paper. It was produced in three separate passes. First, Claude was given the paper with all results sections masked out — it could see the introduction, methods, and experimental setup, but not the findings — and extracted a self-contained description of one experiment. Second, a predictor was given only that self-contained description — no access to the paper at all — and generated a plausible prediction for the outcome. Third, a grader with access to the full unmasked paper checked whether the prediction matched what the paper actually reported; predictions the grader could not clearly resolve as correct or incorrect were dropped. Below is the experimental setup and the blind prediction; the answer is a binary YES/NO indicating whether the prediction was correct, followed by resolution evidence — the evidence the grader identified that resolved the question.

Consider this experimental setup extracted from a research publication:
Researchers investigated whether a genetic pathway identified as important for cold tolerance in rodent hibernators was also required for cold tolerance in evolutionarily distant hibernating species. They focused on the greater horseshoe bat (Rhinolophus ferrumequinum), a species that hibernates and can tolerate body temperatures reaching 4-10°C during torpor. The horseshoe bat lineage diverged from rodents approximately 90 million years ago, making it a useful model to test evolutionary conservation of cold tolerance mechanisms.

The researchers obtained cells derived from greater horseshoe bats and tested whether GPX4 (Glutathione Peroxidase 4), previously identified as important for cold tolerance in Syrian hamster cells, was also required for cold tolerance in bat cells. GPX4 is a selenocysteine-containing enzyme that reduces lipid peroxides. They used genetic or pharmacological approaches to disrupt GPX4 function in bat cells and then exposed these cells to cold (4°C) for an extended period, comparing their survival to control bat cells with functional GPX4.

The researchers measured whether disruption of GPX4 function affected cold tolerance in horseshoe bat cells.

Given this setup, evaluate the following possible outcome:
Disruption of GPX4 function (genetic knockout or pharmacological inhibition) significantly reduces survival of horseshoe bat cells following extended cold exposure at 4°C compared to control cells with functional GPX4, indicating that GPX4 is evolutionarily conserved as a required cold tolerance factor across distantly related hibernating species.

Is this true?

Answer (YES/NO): YES